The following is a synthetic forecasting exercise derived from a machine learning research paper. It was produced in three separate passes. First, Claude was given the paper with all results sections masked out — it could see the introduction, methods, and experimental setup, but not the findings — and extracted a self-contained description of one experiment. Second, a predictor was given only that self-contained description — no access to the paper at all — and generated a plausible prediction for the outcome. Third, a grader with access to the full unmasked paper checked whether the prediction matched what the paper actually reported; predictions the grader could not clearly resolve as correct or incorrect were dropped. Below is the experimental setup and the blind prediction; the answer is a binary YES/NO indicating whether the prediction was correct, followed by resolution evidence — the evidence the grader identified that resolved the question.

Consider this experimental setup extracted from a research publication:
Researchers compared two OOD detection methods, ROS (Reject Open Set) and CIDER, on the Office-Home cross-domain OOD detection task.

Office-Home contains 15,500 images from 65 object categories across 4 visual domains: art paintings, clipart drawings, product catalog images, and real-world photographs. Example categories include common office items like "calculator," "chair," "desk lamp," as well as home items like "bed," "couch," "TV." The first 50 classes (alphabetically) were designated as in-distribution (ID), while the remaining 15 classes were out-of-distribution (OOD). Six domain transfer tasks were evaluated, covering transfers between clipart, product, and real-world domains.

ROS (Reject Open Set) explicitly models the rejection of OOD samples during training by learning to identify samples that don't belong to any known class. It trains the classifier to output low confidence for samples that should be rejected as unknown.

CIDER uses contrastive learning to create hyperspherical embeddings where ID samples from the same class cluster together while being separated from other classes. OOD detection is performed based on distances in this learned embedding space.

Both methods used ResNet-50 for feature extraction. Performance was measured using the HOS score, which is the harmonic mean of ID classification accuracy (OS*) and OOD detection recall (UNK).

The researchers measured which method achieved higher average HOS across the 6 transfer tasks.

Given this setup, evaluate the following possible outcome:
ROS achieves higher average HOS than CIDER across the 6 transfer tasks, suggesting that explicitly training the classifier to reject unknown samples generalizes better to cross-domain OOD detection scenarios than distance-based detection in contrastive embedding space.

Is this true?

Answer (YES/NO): YES